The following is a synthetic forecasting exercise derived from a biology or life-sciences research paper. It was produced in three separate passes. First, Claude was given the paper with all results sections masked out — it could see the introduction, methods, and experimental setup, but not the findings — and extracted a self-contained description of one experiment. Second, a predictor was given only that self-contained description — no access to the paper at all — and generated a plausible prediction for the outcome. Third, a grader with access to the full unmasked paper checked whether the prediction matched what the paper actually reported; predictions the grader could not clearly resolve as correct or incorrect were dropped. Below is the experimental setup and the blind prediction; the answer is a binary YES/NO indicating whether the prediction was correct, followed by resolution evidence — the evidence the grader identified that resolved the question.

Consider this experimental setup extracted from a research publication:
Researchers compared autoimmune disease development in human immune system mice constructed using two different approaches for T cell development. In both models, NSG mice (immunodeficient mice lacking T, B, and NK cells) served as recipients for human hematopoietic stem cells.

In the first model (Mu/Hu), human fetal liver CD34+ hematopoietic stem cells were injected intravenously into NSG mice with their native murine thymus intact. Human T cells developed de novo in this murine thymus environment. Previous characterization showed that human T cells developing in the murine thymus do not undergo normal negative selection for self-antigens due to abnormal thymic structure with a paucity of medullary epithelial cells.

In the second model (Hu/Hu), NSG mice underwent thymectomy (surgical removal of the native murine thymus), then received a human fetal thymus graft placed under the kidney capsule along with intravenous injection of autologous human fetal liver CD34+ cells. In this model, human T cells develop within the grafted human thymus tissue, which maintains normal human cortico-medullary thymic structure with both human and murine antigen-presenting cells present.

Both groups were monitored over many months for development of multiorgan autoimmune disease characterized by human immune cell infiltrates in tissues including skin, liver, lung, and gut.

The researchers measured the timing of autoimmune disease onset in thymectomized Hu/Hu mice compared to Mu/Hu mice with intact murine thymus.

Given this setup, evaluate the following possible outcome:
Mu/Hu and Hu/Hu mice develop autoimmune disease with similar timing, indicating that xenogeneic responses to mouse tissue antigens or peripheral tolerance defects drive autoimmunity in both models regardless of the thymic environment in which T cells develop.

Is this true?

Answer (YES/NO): NO